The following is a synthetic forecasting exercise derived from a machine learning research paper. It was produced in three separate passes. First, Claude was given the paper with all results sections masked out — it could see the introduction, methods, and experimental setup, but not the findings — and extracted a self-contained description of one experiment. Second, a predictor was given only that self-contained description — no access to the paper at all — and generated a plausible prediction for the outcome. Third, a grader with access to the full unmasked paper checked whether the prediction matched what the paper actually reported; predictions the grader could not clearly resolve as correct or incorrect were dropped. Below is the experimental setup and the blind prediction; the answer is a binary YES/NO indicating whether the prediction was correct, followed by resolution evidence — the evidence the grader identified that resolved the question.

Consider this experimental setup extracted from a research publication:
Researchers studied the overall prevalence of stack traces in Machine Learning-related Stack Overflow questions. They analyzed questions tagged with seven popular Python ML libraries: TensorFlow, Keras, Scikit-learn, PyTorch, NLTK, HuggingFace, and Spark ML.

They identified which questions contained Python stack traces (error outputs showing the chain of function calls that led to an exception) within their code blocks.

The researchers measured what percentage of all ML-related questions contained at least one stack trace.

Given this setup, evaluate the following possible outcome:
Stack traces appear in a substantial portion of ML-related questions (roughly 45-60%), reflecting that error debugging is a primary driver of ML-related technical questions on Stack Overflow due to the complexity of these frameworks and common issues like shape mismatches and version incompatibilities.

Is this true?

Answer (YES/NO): NO